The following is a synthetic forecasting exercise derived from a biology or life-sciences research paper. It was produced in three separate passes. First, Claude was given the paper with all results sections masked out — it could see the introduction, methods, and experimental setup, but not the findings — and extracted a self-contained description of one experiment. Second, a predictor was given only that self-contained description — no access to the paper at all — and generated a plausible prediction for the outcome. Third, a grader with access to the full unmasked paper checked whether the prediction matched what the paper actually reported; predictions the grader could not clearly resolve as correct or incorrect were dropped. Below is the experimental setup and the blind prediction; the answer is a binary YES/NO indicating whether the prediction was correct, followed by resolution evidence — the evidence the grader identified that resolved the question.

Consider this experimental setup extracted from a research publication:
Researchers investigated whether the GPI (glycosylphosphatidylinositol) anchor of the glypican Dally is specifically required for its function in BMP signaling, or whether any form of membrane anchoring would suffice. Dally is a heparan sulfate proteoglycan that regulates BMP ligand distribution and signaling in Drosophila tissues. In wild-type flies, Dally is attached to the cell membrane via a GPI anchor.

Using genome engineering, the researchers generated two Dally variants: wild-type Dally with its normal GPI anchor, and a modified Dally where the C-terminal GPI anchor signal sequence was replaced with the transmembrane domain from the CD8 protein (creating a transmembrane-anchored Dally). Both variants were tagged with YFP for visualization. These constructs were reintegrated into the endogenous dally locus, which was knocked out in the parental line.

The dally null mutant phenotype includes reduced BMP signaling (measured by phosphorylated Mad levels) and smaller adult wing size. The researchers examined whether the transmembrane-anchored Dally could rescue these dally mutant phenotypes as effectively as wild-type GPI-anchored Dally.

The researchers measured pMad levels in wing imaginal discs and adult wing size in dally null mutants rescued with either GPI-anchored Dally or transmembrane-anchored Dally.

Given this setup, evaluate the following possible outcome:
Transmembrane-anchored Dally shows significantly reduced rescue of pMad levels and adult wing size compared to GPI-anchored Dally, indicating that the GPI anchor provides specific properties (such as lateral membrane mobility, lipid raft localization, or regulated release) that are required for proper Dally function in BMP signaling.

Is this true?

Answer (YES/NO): NO